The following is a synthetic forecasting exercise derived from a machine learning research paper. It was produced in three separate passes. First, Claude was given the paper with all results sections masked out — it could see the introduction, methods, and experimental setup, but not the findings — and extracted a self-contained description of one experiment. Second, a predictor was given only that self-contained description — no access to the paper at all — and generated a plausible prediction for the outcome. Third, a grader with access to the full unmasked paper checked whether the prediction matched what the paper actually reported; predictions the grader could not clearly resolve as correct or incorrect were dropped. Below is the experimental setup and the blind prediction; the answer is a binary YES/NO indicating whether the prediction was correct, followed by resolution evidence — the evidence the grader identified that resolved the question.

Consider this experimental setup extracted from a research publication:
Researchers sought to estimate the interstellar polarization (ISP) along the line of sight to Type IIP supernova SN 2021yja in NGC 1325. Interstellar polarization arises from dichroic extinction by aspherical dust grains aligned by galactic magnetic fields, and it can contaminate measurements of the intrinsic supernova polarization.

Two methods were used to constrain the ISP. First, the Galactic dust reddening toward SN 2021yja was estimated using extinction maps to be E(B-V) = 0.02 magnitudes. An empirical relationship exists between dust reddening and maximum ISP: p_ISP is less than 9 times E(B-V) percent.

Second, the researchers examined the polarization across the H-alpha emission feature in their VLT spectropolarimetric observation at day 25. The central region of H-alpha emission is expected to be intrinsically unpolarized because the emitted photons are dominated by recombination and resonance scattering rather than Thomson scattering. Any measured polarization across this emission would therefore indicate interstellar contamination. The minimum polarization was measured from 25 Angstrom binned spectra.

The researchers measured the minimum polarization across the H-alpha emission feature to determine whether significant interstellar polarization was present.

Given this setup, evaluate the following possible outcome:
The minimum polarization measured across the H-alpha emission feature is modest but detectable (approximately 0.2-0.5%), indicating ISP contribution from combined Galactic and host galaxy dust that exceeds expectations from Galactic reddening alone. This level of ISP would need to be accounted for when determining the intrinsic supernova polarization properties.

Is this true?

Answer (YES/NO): NO